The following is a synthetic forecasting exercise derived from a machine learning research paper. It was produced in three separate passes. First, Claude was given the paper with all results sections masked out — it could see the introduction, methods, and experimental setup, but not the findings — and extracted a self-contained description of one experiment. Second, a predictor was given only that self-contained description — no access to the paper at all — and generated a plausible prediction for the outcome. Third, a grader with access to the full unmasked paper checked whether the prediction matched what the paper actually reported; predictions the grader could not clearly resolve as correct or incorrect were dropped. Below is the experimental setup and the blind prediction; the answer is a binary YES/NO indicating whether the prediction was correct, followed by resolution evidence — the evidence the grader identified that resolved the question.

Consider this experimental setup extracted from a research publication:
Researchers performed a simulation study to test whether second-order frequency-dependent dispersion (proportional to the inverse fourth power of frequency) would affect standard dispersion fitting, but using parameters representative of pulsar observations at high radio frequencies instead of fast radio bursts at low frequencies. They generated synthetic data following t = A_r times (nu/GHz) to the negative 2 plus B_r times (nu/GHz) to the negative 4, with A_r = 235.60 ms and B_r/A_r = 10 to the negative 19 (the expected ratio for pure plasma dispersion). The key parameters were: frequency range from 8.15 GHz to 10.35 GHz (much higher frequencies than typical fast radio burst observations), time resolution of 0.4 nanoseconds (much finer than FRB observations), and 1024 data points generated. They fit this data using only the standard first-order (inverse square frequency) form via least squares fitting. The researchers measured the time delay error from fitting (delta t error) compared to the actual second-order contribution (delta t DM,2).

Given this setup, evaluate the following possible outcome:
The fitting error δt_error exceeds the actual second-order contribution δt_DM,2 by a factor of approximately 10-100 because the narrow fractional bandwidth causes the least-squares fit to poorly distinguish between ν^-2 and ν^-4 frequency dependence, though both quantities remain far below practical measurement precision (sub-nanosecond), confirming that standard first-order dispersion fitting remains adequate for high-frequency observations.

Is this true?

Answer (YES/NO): NO